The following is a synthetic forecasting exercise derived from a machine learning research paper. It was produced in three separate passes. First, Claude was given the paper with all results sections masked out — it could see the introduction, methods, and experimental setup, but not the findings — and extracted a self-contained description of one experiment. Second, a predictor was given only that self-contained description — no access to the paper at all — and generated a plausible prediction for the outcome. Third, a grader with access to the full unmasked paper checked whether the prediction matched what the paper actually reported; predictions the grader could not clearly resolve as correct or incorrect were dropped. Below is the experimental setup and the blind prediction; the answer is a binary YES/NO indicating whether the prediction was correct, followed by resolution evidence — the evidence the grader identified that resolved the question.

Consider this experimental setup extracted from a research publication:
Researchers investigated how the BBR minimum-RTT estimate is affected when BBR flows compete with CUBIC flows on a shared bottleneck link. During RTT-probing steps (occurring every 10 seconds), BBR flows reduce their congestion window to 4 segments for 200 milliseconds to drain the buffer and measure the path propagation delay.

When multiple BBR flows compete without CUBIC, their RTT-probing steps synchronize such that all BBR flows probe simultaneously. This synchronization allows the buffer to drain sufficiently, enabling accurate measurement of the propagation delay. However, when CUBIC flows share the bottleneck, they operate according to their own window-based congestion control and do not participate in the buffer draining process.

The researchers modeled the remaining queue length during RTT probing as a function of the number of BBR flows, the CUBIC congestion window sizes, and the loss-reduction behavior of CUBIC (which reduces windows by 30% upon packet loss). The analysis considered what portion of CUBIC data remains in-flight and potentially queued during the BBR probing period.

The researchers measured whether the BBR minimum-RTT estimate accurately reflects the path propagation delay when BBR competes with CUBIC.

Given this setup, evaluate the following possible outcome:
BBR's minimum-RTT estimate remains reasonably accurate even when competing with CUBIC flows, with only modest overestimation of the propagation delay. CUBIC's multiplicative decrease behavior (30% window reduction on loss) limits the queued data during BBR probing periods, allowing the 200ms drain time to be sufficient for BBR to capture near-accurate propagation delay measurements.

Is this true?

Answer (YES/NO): NO